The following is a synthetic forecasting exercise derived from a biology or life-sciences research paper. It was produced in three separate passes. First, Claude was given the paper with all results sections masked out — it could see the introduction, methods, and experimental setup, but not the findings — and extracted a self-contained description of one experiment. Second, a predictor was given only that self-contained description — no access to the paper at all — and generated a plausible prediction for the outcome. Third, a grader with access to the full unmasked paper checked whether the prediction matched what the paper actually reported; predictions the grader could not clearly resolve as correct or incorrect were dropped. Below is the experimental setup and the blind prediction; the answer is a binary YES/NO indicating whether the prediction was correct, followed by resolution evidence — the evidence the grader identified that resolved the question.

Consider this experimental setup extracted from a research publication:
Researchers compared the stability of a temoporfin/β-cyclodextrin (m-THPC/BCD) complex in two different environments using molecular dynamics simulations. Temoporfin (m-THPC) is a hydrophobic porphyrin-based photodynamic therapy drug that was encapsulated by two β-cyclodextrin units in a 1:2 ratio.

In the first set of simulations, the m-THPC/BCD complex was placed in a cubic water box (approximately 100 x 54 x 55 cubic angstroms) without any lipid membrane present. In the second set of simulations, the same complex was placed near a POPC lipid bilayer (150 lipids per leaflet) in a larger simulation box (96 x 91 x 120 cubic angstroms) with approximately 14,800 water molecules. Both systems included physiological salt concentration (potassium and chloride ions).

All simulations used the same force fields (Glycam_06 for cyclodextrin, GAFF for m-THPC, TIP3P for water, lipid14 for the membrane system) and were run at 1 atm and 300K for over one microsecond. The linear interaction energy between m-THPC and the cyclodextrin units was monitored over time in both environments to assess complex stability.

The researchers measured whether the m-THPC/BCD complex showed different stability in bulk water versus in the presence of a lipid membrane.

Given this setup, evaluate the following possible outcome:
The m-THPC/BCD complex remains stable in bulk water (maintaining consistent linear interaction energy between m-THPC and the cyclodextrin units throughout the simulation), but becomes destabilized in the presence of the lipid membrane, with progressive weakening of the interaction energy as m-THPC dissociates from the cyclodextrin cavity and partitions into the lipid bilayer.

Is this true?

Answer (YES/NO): YES